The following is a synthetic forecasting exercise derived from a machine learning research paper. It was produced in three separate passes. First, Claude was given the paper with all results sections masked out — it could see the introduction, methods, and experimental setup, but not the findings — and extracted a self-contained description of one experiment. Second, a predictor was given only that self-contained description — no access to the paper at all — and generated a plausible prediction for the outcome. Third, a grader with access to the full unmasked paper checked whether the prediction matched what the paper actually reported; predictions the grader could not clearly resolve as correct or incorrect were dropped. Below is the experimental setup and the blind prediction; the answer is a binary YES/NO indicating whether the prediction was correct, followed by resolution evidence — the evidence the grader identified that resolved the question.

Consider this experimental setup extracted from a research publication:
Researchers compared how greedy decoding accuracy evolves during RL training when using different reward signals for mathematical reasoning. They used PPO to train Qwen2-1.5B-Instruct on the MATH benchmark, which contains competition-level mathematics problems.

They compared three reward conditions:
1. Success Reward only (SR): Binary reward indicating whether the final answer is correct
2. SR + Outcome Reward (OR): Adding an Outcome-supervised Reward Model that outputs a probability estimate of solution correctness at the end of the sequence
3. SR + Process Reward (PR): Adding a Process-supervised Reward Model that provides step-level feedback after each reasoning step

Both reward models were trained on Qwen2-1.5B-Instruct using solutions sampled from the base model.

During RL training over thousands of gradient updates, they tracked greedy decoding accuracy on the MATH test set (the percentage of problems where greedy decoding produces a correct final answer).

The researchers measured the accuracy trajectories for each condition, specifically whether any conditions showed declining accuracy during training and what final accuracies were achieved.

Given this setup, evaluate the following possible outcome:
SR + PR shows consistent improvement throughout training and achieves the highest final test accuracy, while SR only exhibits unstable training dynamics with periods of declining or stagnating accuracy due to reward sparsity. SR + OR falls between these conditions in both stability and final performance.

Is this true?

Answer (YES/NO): NO